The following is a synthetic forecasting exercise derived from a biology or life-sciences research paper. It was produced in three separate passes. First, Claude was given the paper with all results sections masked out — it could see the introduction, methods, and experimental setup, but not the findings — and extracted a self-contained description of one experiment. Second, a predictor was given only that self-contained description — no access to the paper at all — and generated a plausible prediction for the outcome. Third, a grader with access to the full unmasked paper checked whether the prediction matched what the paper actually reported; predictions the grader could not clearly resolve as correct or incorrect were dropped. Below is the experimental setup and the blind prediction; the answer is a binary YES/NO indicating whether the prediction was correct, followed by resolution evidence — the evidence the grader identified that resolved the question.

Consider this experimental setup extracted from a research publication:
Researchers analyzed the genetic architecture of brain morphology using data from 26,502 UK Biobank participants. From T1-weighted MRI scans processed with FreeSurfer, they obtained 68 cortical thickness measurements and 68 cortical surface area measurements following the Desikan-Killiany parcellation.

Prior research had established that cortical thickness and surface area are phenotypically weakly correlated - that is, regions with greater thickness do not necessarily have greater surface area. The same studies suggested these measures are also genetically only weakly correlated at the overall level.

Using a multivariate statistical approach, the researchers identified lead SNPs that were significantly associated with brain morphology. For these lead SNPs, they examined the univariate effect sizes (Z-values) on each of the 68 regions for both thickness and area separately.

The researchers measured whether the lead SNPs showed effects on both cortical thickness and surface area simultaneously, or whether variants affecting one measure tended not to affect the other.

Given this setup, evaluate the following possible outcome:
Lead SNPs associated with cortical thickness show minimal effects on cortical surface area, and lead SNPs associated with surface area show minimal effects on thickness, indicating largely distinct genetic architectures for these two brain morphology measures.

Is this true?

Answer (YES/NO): NO